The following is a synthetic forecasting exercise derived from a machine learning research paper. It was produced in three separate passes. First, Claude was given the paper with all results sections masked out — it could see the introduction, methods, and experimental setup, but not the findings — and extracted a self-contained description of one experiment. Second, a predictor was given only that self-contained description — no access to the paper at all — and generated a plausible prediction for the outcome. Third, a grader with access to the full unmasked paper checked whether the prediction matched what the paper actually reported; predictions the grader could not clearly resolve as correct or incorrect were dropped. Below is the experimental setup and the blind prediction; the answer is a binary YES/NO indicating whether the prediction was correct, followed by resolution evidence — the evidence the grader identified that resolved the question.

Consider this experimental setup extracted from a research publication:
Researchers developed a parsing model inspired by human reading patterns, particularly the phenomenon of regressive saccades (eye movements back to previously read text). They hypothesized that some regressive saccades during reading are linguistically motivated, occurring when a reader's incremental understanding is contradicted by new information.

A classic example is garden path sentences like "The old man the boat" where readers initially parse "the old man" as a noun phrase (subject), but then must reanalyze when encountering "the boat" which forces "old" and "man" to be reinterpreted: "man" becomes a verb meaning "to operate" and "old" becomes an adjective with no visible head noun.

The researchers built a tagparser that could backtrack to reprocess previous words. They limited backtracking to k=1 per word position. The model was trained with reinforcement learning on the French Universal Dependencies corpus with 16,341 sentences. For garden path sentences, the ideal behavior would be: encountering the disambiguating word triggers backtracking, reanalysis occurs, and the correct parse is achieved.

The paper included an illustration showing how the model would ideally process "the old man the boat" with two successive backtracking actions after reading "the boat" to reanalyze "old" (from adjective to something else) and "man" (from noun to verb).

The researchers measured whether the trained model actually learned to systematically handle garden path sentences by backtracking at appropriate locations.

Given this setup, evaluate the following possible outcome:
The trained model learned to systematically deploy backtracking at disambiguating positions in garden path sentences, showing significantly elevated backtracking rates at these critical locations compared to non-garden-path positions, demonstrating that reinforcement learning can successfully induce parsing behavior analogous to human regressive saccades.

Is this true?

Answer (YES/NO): NO